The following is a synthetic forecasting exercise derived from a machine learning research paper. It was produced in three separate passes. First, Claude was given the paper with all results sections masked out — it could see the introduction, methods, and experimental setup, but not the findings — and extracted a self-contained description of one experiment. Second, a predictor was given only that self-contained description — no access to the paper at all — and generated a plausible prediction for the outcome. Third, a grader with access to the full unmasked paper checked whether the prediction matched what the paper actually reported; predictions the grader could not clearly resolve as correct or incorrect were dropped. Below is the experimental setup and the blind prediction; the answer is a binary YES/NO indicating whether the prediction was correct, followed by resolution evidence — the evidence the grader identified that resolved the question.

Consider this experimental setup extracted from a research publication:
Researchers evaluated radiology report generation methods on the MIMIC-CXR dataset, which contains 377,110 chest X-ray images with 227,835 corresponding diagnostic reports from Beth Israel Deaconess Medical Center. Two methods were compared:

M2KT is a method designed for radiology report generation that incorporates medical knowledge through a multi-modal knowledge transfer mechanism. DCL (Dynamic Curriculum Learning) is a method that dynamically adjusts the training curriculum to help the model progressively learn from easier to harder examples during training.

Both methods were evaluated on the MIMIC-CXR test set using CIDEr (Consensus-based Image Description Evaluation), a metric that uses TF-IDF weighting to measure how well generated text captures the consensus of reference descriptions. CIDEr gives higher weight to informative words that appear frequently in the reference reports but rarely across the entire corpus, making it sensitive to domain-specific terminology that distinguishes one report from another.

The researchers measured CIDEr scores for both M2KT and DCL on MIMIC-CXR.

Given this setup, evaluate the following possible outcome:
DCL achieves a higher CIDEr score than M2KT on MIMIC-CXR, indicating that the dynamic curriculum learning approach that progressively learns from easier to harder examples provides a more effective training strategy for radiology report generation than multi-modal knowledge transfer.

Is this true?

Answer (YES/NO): YES